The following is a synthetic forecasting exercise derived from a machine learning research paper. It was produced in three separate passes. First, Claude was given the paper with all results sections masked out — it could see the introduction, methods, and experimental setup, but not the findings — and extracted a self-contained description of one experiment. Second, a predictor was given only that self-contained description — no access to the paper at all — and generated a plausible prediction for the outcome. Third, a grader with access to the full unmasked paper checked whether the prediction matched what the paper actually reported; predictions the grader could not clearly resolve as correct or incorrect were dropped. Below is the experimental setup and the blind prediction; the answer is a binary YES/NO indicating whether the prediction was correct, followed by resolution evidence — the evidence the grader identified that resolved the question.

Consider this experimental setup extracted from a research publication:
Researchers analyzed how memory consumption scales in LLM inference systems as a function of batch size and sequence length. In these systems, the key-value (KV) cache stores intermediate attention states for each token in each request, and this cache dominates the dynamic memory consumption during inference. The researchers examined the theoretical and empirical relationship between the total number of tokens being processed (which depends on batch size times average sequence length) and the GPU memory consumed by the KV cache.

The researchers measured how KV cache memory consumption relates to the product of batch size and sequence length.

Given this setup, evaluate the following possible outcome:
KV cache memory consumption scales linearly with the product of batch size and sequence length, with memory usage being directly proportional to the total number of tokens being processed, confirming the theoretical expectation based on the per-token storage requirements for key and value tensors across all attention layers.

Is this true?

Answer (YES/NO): YES